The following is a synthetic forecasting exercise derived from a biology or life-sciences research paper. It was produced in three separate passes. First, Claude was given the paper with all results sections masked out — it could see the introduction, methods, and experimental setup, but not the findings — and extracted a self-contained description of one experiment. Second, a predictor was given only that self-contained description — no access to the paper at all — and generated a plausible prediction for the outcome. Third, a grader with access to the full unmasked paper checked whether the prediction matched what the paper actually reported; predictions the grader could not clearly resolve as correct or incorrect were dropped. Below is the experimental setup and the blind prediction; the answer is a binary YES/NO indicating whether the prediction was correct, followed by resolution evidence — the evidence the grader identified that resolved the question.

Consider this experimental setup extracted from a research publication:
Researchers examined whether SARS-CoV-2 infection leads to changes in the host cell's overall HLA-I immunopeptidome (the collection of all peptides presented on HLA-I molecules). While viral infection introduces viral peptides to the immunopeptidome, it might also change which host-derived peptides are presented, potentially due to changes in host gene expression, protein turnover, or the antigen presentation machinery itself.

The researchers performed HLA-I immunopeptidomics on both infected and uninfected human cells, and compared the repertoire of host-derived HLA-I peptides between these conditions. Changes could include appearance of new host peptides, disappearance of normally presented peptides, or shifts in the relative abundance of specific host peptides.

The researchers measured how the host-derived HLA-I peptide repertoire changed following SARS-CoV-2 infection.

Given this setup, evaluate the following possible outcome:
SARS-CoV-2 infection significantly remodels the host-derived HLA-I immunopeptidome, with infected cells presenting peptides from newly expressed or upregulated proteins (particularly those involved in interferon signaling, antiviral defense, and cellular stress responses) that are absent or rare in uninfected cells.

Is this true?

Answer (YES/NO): NO